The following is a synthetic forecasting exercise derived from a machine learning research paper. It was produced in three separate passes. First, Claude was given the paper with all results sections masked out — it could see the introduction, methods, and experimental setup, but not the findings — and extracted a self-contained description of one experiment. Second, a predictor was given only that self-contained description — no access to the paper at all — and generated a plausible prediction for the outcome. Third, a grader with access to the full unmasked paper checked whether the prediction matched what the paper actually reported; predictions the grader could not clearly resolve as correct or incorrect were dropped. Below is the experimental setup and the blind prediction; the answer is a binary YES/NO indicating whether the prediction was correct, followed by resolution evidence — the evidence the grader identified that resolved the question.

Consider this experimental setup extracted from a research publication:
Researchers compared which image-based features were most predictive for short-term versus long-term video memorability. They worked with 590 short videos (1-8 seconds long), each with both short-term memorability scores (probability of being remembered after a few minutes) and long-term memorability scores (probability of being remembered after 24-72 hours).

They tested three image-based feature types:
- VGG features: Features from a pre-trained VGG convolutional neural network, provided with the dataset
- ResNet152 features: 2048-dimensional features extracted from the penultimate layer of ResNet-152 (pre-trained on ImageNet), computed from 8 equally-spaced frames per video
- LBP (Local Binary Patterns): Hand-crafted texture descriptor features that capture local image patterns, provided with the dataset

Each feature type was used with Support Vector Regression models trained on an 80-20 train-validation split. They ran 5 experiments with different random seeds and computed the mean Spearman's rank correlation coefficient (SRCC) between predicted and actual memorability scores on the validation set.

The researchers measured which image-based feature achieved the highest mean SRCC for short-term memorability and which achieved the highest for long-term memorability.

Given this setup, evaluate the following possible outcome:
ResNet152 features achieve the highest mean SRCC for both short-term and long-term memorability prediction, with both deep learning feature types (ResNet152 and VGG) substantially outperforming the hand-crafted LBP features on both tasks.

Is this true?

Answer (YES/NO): NO